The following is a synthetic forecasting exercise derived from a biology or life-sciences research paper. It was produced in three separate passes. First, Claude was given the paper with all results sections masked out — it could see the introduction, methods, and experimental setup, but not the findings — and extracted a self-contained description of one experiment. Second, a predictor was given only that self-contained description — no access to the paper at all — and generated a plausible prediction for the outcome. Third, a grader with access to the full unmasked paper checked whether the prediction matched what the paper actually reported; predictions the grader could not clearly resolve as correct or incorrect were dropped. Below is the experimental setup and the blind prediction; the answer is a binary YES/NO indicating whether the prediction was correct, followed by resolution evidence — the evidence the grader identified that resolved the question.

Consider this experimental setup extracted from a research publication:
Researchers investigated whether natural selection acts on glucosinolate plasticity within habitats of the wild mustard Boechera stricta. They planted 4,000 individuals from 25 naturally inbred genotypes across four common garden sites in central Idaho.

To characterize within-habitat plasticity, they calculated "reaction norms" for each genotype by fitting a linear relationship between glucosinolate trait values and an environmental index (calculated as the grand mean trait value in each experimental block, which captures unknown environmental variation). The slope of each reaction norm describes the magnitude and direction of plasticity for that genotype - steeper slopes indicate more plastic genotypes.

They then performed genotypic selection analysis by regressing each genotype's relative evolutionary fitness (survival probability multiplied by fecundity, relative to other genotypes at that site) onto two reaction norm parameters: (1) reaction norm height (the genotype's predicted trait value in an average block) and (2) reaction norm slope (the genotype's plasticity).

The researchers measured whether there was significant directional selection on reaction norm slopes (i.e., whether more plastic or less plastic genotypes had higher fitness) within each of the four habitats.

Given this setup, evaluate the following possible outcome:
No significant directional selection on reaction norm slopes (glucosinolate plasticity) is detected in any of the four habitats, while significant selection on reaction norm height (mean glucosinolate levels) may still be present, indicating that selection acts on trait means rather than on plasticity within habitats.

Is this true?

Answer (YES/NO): YES